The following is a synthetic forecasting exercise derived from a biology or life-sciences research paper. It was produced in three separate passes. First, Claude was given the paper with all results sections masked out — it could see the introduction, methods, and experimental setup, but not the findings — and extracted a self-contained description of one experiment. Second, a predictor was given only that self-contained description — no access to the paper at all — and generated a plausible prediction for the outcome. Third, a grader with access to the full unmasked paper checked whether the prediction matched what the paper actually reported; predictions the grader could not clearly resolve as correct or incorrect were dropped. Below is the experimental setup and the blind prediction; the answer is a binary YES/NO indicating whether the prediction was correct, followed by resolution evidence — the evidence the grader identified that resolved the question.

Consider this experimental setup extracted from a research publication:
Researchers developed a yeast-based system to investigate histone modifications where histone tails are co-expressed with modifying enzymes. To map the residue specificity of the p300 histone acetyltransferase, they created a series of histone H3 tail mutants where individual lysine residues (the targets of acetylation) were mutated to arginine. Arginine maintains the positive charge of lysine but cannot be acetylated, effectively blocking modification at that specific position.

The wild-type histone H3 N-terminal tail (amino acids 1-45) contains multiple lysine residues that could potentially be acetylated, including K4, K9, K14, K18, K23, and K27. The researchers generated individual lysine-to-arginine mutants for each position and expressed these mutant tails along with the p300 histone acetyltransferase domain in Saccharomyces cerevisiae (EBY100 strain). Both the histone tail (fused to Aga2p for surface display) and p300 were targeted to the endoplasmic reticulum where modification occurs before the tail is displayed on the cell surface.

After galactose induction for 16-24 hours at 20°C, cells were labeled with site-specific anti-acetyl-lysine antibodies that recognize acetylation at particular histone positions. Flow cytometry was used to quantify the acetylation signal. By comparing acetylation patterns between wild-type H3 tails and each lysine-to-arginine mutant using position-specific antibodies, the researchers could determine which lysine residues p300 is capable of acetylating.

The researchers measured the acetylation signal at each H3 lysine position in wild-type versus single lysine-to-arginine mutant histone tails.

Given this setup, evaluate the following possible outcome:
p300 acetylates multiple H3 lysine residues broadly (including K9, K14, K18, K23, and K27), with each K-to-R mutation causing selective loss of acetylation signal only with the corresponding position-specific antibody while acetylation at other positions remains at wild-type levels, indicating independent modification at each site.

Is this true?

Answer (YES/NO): NO